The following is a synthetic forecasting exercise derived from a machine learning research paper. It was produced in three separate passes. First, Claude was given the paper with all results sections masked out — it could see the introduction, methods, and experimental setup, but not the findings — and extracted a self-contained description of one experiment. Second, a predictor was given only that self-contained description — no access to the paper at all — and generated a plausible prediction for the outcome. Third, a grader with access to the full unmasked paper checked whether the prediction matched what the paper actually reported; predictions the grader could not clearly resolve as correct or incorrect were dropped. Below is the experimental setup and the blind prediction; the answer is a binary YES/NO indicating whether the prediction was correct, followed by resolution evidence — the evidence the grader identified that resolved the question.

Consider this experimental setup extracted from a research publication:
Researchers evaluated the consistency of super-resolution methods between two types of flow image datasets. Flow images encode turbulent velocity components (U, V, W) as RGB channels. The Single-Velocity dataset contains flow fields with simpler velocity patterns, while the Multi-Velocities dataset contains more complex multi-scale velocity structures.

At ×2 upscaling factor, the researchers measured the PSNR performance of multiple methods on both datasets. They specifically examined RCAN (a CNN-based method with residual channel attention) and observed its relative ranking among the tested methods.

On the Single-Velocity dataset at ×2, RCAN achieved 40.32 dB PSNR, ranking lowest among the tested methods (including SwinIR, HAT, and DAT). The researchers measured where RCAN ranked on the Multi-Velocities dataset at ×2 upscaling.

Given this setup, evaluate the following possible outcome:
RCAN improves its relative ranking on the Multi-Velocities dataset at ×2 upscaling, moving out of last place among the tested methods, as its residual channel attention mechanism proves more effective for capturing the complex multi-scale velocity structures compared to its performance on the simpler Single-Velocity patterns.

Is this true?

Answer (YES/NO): YES